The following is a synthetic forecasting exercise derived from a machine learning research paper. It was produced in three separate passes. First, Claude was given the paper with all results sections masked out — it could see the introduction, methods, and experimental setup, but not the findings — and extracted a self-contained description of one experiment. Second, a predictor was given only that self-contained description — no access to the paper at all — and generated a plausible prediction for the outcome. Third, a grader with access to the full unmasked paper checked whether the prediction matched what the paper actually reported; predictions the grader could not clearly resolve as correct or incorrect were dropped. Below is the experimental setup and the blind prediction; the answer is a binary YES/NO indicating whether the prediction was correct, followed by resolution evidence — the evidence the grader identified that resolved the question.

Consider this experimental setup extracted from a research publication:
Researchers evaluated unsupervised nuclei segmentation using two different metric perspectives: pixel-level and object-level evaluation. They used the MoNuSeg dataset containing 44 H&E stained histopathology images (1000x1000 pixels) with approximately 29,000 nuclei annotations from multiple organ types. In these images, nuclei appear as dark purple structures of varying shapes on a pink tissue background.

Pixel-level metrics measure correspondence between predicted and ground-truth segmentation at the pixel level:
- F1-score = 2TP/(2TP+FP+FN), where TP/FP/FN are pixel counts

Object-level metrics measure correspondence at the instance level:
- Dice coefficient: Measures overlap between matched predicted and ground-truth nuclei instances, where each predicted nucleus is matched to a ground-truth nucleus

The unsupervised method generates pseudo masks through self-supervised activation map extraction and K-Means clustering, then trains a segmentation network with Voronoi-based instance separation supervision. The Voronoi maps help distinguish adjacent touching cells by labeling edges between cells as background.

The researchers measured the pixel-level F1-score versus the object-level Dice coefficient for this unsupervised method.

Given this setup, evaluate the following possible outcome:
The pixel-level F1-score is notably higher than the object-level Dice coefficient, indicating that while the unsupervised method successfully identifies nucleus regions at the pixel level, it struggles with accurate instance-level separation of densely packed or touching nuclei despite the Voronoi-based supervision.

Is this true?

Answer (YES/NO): NO